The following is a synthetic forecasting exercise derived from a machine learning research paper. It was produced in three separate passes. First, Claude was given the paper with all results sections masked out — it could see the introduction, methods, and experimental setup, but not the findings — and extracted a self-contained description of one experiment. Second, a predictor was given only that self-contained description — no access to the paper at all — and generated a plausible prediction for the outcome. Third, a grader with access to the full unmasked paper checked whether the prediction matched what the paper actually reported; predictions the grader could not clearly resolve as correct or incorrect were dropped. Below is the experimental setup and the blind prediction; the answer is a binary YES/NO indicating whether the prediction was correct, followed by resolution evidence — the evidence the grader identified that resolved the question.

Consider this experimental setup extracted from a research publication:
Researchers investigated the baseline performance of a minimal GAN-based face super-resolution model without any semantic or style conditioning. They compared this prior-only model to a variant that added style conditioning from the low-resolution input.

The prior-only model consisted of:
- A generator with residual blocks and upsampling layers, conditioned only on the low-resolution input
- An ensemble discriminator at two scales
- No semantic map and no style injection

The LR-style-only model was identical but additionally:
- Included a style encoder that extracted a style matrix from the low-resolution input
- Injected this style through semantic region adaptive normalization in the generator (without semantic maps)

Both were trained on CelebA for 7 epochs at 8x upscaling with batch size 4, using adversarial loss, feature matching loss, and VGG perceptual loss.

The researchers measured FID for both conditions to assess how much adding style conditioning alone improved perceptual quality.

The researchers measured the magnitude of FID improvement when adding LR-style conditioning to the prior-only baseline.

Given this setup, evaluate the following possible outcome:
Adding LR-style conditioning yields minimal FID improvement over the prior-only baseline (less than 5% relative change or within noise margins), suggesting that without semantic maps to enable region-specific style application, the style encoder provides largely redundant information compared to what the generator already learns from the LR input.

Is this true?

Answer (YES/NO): NO